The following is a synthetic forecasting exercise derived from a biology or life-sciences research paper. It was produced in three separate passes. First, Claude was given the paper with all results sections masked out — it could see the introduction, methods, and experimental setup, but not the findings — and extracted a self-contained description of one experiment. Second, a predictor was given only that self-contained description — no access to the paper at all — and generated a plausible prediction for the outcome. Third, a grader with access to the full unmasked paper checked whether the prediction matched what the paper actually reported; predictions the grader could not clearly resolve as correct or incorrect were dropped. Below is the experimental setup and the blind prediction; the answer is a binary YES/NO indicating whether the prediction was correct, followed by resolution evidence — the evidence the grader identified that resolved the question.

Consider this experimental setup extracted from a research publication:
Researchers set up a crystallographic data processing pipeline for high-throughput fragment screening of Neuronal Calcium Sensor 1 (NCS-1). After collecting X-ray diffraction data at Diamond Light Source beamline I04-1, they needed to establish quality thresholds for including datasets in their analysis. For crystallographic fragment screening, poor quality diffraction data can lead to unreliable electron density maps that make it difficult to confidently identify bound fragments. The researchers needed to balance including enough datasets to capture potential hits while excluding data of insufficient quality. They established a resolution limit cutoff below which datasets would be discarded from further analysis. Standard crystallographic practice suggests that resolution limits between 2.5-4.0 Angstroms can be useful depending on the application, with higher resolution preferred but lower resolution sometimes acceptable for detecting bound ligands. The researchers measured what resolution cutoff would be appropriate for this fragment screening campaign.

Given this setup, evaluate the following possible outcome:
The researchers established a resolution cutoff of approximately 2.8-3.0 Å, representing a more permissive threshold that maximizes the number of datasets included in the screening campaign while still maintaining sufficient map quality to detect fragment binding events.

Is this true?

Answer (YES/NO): NO